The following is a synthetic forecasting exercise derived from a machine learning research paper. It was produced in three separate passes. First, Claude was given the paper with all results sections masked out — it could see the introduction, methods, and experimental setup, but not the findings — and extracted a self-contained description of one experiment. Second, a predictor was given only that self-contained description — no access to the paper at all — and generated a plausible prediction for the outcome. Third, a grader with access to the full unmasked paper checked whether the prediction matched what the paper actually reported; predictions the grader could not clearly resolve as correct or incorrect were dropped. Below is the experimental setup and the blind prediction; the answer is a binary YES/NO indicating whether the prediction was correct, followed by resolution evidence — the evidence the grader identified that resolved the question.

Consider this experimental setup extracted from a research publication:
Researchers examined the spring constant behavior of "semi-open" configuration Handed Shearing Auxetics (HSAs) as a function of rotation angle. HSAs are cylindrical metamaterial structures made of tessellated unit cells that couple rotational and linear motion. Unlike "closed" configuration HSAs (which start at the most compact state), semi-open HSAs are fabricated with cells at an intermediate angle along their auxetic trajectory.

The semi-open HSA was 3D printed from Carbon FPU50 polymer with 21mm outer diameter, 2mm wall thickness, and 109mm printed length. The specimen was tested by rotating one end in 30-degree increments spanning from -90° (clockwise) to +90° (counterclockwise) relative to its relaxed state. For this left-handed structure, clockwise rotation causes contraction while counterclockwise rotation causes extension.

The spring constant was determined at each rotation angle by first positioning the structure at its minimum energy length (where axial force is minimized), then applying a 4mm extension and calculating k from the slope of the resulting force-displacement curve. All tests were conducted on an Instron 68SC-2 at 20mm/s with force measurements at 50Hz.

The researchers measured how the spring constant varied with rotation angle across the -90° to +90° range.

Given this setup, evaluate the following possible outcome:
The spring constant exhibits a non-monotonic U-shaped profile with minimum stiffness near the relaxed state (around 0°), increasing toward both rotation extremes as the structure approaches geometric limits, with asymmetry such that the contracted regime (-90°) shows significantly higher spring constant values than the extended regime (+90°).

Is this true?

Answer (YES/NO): NO